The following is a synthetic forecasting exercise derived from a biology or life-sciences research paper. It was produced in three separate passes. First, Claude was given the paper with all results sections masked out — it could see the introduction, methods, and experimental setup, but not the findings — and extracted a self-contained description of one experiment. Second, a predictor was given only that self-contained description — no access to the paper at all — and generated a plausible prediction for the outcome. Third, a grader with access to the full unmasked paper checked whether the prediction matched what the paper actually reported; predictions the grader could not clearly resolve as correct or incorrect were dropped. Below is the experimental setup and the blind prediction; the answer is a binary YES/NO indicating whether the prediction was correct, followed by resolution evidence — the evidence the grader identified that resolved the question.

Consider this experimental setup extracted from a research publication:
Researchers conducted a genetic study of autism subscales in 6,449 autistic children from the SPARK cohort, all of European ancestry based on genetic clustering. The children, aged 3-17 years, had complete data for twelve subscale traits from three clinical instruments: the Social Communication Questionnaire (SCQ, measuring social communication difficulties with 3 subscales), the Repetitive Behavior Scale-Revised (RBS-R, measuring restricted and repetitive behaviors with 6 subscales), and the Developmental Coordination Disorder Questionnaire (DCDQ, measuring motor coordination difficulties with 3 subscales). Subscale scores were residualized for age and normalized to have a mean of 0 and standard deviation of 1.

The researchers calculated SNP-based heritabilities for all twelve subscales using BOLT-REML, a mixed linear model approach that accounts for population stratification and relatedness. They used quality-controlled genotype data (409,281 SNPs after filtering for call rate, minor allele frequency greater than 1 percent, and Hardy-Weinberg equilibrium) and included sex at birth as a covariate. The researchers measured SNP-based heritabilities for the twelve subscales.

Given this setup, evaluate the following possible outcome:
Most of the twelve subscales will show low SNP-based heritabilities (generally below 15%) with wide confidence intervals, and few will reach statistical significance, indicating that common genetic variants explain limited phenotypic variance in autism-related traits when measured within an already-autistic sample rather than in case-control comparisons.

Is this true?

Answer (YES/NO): NO